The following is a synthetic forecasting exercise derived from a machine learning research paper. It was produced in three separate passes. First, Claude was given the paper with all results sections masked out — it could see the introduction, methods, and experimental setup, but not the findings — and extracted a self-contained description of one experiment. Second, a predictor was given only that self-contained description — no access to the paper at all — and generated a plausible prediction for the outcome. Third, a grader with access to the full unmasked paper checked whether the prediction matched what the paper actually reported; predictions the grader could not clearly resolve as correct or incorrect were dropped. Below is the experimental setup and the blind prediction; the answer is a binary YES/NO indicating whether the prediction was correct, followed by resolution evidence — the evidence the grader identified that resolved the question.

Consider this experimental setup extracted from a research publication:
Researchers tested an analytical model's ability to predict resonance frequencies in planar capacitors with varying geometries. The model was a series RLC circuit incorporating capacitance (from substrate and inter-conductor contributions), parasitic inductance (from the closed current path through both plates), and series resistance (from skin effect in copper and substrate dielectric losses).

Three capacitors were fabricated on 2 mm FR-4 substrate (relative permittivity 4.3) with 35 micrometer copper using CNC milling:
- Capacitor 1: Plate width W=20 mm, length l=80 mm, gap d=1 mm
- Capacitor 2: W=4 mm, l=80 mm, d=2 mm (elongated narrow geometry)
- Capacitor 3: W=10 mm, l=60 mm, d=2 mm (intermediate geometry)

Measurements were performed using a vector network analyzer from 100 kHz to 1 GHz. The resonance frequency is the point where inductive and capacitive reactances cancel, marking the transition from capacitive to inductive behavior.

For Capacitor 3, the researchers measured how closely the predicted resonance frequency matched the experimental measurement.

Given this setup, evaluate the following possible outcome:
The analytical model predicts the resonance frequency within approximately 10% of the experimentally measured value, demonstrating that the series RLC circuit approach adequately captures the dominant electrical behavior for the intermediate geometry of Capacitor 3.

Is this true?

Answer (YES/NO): YES